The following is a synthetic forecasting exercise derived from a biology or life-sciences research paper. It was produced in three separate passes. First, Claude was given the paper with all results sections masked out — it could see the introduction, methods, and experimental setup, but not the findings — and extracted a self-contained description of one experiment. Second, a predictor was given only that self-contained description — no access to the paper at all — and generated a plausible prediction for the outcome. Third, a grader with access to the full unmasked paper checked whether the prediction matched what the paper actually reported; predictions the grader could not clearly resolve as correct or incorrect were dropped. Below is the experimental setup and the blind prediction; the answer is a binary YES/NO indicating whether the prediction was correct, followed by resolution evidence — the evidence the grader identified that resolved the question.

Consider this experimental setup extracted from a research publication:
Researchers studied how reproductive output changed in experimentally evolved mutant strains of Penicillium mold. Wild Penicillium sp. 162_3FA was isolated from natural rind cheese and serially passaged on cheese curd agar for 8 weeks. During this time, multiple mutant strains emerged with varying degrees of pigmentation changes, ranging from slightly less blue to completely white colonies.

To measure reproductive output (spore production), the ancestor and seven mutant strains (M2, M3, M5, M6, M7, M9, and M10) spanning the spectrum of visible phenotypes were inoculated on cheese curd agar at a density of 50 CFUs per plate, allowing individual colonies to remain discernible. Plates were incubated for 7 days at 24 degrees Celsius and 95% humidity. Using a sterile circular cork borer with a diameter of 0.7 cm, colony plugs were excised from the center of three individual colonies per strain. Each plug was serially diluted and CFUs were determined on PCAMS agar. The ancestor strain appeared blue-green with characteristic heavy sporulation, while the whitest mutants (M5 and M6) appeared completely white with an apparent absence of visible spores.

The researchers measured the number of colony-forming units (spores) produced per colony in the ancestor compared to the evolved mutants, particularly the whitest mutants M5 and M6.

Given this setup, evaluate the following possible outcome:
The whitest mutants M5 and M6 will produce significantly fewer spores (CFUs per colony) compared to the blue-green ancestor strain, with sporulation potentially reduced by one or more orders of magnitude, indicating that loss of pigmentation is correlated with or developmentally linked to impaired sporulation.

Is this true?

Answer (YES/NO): YES